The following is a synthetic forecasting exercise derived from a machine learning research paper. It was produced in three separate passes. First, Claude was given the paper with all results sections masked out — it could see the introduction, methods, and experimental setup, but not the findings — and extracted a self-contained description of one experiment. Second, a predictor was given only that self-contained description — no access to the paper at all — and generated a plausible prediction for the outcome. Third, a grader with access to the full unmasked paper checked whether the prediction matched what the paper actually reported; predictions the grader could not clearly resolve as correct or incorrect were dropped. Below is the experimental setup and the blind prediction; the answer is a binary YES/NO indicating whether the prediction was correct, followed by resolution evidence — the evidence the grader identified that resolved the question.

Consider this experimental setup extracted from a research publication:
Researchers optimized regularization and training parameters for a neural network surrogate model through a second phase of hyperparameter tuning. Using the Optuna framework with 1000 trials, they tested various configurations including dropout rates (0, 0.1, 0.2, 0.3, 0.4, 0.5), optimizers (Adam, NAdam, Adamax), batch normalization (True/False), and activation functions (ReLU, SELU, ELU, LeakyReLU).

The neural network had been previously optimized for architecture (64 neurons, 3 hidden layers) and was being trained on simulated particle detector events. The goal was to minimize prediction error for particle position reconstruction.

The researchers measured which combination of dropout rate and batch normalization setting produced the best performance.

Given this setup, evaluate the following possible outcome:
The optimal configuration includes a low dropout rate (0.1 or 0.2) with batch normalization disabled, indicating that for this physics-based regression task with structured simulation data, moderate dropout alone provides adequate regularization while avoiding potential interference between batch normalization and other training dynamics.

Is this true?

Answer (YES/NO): NO